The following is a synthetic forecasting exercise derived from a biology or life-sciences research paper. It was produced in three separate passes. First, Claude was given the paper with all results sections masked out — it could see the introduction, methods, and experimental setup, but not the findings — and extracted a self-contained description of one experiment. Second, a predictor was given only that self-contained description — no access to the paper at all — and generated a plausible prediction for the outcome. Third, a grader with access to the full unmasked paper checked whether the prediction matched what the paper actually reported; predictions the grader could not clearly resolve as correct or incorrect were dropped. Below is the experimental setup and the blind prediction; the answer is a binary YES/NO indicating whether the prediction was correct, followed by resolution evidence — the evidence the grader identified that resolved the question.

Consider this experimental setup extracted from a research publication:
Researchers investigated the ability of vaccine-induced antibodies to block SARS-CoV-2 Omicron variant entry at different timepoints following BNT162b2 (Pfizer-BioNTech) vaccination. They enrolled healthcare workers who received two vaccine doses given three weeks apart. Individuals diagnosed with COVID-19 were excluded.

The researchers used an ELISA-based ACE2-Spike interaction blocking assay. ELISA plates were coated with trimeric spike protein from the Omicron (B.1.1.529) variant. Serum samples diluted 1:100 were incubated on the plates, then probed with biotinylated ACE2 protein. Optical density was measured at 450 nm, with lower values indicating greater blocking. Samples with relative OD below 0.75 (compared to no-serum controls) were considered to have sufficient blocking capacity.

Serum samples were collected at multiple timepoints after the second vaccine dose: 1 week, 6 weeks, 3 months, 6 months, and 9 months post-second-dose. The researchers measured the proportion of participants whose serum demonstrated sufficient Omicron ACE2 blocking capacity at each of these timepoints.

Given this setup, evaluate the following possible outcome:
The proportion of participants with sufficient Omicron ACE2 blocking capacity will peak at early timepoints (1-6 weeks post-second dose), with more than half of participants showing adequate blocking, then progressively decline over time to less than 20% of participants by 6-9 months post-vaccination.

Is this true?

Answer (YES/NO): NO